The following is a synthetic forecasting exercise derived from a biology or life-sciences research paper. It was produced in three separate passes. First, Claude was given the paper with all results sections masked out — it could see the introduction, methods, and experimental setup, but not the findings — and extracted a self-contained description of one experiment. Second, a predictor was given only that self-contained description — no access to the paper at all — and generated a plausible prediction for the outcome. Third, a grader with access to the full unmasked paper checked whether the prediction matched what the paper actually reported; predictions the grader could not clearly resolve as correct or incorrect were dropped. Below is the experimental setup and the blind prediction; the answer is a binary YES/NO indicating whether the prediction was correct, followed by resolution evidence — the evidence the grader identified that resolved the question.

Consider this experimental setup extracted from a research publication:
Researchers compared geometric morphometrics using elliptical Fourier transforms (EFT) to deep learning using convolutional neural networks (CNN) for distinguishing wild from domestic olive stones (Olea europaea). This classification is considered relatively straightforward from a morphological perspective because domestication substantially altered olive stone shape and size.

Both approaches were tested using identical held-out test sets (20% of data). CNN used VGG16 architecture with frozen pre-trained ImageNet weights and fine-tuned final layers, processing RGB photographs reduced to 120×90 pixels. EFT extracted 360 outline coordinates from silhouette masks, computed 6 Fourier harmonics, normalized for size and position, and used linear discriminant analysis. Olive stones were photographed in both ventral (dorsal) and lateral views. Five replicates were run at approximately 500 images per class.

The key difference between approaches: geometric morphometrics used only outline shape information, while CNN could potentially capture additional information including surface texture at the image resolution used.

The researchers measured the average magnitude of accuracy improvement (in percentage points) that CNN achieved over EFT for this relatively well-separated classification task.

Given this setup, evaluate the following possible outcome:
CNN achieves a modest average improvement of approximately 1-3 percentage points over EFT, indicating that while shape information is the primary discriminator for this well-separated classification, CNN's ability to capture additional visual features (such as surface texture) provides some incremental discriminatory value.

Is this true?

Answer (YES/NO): NO